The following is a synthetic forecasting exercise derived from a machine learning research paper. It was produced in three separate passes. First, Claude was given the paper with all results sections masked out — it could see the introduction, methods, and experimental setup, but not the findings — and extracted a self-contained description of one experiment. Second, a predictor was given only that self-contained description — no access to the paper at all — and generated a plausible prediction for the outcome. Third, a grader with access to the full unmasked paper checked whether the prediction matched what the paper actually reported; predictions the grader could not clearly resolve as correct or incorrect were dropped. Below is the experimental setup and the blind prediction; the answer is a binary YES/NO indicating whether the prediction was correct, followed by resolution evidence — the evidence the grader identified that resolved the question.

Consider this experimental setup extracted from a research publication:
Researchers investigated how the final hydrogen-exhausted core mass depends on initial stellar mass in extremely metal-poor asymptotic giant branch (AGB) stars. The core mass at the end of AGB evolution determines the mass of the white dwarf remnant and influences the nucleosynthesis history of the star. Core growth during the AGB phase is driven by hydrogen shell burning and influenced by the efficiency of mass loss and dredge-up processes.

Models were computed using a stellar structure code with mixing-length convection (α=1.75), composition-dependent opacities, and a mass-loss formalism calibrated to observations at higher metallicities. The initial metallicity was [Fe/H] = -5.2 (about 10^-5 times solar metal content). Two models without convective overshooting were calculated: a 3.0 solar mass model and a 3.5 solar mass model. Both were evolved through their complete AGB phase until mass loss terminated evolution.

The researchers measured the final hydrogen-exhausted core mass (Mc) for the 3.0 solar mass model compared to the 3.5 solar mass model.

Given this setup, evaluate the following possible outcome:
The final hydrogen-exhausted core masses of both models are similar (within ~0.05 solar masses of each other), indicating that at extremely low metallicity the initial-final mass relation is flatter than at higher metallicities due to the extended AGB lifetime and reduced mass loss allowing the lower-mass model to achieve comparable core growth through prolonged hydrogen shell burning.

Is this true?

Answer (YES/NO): YES